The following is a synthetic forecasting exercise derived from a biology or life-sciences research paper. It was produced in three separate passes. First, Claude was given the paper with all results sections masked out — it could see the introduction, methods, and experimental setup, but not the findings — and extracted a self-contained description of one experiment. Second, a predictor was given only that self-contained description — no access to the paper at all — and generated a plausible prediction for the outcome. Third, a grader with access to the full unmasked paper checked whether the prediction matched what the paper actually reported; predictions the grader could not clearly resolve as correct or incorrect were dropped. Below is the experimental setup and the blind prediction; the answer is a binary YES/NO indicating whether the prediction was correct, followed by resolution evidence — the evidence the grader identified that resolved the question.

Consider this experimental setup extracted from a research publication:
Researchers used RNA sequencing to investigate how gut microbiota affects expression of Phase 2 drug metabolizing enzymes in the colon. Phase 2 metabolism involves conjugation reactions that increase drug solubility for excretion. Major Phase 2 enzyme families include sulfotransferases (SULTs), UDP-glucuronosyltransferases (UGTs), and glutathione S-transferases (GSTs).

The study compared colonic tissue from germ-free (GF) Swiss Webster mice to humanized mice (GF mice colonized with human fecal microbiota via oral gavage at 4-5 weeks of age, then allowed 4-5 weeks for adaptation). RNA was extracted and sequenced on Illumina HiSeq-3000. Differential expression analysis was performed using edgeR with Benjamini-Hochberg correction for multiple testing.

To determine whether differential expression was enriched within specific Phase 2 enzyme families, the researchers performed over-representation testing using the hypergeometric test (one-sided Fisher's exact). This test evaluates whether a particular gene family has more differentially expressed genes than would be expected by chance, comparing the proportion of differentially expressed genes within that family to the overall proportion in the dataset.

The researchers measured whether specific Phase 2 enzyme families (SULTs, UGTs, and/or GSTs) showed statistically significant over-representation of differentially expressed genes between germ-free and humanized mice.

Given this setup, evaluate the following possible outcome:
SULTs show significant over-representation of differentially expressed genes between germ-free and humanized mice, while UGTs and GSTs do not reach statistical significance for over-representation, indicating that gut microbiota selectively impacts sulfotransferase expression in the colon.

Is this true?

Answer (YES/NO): NO